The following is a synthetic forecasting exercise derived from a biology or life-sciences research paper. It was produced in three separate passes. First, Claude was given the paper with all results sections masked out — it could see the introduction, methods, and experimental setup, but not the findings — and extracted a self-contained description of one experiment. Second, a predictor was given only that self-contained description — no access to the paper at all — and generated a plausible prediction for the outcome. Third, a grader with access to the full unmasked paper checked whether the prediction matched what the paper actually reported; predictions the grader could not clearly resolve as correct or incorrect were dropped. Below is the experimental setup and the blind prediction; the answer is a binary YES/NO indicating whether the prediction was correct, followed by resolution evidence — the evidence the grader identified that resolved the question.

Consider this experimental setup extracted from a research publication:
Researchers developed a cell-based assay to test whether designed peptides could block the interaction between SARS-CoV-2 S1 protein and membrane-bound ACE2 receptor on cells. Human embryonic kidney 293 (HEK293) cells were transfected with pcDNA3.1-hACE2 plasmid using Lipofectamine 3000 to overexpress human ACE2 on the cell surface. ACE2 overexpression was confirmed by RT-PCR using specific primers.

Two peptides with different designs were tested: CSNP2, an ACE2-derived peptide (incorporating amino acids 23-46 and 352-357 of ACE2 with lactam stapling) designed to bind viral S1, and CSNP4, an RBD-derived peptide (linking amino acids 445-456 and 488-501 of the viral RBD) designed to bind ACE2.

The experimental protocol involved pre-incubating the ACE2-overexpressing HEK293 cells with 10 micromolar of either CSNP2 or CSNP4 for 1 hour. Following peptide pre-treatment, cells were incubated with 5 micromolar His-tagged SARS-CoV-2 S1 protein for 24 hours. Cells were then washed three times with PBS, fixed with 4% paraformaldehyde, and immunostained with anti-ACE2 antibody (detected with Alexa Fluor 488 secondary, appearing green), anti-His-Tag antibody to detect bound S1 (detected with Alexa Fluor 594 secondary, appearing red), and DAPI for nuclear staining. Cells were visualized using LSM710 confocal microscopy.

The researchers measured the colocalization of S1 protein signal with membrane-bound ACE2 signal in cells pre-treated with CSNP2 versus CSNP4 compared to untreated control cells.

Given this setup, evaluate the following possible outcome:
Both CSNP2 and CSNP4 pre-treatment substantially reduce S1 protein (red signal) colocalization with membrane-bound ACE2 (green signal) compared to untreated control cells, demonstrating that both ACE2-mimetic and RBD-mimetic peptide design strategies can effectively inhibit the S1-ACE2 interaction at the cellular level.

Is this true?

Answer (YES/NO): YES